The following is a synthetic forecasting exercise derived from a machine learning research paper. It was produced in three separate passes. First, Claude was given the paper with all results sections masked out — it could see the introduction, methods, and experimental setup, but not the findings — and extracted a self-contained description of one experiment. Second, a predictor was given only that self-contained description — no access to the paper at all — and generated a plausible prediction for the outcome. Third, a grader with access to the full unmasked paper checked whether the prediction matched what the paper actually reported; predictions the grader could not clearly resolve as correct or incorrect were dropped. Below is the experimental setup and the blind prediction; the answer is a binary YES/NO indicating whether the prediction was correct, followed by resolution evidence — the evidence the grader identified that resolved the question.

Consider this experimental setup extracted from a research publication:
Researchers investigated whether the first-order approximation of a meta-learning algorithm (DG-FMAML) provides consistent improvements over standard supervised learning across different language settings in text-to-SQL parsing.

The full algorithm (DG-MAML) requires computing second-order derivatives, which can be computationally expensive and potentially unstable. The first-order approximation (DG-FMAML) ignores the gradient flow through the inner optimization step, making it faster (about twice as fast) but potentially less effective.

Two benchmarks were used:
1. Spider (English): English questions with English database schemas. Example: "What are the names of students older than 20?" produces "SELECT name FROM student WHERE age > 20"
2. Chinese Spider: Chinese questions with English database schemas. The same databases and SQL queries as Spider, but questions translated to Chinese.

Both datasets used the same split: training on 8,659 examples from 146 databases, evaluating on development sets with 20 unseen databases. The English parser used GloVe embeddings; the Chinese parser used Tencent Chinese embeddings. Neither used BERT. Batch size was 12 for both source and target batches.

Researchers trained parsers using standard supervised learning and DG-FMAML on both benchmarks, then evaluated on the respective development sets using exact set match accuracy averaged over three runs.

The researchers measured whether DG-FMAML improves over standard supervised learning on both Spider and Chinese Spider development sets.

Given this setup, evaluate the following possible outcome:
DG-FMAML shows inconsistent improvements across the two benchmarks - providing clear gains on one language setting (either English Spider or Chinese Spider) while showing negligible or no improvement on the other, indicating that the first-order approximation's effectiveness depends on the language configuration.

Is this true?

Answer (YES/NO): NO